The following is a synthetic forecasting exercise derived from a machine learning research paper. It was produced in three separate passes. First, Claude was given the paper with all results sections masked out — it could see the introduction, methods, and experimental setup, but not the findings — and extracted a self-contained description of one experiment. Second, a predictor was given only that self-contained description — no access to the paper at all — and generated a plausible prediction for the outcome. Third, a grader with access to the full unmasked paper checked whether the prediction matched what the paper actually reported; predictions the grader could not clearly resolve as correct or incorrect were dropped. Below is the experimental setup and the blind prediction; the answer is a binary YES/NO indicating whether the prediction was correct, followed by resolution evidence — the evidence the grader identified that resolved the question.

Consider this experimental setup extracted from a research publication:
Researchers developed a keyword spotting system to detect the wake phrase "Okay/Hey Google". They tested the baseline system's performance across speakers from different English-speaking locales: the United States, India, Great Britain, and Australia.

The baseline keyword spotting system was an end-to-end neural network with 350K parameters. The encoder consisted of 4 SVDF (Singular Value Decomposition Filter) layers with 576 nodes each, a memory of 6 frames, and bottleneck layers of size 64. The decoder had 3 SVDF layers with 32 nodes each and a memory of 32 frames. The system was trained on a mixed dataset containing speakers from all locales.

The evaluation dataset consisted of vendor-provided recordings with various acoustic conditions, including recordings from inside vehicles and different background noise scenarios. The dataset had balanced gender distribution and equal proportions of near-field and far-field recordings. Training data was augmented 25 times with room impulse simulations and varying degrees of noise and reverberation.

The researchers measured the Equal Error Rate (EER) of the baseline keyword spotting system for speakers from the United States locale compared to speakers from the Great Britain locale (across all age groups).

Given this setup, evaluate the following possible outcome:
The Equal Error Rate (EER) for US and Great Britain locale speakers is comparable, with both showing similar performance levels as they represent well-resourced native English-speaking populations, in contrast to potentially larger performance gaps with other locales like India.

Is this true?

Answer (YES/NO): NO